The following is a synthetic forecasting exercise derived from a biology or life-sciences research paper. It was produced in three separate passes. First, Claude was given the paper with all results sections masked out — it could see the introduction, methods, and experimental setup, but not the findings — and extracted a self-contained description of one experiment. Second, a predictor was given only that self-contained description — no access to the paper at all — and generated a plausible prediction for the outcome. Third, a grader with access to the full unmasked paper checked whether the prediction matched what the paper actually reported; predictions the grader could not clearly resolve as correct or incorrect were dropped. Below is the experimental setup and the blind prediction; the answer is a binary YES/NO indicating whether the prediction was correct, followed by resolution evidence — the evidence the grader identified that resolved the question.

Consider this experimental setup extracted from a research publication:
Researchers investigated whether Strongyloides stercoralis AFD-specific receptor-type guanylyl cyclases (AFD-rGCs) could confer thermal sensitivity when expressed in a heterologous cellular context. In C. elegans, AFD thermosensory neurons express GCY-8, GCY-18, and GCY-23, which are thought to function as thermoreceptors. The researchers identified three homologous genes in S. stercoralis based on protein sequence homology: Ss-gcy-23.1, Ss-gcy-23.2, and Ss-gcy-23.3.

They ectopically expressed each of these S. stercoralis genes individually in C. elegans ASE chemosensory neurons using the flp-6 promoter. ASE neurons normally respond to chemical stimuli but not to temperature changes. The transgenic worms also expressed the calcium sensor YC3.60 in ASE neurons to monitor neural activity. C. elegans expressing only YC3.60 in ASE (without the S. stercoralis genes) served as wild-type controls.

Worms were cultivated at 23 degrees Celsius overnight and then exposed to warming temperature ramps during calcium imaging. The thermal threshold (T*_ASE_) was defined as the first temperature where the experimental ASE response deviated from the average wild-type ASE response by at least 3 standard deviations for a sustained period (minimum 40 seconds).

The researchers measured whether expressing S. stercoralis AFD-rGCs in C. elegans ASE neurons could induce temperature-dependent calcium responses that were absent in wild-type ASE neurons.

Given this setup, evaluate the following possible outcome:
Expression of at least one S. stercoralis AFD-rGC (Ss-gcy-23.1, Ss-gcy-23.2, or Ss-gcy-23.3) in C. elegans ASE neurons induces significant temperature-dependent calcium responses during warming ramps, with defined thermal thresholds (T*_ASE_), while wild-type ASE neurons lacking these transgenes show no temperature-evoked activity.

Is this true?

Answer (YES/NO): YES